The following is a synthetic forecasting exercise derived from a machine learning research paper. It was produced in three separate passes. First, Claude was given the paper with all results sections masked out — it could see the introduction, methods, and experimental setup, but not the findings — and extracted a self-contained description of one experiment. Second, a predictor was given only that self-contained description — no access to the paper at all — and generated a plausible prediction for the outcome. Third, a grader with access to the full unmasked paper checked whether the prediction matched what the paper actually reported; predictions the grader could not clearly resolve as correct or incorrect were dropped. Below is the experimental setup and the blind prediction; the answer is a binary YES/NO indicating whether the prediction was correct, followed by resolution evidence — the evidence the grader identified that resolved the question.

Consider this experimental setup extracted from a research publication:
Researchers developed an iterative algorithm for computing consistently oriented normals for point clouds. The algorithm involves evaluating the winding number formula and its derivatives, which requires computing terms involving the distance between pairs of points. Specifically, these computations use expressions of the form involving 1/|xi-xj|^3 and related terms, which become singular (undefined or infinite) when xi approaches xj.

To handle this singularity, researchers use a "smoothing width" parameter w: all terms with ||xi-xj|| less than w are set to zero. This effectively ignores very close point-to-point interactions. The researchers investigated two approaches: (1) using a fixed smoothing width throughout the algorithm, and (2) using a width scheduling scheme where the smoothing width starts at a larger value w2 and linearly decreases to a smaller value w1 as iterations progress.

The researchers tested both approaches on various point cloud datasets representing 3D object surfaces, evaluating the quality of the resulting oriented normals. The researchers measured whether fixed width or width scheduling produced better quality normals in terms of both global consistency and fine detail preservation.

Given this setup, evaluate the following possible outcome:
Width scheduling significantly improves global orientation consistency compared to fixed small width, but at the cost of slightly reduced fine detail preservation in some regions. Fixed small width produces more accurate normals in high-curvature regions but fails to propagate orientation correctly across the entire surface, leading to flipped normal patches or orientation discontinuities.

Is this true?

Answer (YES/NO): NO